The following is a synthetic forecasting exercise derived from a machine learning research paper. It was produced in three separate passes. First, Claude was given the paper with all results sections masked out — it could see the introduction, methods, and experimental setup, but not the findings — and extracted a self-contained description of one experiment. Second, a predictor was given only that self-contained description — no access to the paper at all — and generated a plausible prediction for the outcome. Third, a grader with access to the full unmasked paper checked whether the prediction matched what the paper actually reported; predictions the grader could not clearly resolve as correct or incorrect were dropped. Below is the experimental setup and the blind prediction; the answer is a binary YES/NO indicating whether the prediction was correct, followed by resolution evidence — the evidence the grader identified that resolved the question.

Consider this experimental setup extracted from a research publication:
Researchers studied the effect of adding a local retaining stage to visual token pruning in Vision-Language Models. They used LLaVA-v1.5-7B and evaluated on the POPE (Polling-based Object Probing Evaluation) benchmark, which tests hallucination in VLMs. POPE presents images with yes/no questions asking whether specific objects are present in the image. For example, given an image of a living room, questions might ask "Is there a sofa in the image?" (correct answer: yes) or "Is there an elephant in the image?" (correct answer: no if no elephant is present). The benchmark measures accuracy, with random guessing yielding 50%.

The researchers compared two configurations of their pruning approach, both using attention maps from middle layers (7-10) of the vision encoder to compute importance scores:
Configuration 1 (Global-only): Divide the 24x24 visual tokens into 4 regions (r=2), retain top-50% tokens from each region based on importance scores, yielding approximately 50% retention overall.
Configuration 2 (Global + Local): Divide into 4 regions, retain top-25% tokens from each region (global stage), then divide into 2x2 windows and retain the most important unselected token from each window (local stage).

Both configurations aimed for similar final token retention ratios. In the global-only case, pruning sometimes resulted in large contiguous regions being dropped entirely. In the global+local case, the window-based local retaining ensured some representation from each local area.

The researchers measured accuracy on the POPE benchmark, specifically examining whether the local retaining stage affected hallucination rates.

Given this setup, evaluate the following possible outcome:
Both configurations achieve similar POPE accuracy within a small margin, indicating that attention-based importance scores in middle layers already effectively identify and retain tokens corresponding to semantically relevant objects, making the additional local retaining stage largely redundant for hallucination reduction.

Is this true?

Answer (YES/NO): NO